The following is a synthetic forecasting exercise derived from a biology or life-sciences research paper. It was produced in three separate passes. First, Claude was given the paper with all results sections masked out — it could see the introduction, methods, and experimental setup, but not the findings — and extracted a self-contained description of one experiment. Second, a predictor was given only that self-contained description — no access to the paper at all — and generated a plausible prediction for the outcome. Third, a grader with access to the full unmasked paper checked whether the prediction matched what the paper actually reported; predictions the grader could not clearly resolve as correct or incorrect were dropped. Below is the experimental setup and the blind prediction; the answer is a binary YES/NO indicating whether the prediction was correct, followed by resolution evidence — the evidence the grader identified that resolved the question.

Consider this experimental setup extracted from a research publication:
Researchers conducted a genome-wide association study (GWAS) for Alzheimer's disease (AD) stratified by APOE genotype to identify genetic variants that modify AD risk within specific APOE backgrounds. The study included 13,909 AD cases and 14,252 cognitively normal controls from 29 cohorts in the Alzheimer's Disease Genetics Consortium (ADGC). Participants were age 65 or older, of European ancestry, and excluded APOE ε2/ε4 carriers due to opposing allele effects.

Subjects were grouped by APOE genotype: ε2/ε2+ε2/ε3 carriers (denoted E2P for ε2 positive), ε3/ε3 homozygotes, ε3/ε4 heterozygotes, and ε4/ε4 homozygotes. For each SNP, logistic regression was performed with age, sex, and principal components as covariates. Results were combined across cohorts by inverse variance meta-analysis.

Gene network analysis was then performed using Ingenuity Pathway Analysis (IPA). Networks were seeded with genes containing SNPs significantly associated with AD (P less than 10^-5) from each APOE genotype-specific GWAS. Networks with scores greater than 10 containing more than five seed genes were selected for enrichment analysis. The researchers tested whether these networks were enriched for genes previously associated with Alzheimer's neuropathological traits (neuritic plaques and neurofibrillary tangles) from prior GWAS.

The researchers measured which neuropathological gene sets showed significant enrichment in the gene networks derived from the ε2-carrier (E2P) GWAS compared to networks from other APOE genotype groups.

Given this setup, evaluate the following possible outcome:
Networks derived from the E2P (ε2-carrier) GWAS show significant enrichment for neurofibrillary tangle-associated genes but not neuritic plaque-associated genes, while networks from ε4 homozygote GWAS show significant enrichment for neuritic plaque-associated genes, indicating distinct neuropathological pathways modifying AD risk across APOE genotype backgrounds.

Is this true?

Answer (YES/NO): NO